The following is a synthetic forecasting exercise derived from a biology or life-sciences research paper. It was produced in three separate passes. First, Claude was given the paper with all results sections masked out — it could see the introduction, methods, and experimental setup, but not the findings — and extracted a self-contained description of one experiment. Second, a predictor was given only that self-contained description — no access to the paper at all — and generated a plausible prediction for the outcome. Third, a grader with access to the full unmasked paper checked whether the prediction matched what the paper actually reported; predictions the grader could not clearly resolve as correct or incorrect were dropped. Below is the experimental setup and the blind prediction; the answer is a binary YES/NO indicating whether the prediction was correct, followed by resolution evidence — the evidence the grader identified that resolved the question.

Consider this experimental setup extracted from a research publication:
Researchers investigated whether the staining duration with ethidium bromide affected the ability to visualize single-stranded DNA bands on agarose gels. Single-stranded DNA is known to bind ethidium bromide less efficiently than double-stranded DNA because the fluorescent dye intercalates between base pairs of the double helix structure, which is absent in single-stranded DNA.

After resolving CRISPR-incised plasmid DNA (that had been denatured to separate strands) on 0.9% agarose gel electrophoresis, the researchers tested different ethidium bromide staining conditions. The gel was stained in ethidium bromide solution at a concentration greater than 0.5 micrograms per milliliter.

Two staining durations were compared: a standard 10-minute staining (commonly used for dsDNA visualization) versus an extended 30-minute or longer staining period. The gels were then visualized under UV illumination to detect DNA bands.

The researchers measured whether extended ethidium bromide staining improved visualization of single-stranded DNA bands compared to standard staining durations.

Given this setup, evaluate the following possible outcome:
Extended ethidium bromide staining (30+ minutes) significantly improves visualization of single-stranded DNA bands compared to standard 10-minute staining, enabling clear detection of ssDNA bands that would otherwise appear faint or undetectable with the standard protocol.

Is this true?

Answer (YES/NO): YES